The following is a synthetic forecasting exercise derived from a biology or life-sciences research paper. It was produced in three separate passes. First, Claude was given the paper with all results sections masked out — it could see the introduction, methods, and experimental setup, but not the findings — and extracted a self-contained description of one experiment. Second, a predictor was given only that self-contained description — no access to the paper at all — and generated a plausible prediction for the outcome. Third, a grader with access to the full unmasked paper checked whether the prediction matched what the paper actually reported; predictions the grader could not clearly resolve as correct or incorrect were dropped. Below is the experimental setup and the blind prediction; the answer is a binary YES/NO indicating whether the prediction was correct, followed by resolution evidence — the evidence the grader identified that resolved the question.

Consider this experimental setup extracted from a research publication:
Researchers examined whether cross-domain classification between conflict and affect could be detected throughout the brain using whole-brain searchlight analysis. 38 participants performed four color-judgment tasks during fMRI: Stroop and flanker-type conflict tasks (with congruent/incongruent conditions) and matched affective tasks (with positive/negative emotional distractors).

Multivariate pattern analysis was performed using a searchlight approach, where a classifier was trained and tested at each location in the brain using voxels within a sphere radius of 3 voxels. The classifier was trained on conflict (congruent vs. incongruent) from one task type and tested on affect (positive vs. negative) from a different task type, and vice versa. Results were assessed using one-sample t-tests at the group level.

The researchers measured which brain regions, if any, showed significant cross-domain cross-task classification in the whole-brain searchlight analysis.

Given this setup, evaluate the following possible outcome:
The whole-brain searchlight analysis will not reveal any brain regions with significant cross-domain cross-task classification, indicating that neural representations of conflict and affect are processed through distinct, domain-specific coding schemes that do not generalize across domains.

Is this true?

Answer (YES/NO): NO